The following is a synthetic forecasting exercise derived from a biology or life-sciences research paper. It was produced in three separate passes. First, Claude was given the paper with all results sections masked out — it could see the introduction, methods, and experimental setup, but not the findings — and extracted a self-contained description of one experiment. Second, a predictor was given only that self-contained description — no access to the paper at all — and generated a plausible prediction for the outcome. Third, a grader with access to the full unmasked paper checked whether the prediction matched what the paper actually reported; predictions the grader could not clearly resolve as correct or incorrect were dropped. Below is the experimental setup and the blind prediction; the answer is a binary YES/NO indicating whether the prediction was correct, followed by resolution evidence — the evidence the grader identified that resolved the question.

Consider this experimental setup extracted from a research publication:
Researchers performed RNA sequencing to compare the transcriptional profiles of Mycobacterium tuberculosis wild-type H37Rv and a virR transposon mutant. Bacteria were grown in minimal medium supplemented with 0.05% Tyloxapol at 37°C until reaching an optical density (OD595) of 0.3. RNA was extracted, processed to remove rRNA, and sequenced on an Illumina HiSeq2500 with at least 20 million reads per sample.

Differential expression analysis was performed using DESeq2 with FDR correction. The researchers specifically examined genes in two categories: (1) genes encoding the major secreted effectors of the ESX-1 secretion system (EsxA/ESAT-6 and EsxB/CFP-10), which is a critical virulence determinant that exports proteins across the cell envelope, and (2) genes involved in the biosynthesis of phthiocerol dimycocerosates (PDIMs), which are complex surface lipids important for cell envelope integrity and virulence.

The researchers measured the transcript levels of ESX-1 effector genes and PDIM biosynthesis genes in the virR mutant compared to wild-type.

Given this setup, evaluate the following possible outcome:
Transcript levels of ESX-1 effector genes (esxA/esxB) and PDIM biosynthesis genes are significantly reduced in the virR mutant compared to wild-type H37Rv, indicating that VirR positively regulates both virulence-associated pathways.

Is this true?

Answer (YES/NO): NO